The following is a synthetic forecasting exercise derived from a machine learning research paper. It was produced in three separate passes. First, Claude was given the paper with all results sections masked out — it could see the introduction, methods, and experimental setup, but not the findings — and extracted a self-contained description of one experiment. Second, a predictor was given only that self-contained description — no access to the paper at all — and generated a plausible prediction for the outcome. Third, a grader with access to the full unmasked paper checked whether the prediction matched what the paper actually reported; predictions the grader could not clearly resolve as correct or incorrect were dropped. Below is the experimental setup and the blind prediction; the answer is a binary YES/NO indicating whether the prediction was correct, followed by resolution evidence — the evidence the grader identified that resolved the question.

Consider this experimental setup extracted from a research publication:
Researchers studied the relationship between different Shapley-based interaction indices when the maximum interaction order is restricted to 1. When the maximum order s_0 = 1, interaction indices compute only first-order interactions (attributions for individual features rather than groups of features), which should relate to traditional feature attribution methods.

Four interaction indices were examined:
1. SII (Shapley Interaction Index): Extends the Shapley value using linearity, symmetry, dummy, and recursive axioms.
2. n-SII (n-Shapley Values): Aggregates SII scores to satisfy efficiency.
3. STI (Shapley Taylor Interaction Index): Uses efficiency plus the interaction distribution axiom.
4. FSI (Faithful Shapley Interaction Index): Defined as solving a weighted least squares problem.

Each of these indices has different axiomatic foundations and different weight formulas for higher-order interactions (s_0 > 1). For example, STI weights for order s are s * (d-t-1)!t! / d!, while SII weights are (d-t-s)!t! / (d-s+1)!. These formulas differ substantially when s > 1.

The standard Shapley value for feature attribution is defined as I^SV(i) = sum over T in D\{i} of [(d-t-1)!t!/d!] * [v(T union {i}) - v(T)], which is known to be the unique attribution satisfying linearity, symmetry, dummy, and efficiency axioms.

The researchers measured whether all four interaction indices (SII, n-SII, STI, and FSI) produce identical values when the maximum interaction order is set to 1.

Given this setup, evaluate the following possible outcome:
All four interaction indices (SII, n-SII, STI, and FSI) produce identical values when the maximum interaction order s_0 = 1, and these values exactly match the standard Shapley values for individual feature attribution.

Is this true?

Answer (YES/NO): YES